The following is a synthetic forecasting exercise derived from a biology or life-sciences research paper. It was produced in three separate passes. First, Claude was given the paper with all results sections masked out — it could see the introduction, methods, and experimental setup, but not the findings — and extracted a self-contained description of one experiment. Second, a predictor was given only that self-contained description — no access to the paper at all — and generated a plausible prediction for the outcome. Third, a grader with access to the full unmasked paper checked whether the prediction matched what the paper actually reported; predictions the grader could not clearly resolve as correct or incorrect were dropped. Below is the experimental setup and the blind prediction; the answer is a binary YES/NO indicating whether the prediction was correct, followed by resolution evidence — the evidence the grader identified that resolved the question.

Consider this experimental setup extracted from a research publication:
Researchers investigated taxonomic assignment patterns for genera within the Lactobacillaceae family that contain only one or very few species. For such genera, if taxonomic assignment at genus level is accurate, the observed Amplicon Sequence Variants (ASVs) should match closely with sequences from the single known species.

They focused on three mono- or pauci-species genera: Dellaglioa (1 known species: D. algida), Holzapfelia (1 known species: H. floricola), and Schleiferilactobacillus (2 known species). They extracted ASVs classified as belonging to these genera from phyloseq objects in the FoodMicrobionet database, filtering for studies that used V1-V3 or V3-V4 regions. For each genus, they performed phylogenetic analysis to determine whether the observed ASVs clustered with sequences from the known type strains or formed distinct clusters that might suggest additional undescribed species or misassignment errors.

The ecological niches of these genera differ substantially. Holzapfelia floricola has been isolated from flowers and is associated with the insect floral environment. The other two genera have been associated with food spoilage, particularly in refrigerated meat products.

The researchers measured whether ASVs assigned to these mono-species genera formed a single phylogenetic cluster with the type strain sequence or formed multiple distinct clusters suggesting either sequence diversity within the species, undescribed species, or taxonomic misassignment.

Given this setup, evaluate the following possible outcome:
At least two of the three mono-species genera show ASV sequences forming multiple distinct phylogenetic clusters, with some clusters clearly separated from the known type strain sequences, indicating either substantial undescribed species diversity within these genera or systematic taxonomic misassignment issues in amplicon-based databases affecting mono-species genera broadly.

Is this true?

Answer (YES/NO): NO